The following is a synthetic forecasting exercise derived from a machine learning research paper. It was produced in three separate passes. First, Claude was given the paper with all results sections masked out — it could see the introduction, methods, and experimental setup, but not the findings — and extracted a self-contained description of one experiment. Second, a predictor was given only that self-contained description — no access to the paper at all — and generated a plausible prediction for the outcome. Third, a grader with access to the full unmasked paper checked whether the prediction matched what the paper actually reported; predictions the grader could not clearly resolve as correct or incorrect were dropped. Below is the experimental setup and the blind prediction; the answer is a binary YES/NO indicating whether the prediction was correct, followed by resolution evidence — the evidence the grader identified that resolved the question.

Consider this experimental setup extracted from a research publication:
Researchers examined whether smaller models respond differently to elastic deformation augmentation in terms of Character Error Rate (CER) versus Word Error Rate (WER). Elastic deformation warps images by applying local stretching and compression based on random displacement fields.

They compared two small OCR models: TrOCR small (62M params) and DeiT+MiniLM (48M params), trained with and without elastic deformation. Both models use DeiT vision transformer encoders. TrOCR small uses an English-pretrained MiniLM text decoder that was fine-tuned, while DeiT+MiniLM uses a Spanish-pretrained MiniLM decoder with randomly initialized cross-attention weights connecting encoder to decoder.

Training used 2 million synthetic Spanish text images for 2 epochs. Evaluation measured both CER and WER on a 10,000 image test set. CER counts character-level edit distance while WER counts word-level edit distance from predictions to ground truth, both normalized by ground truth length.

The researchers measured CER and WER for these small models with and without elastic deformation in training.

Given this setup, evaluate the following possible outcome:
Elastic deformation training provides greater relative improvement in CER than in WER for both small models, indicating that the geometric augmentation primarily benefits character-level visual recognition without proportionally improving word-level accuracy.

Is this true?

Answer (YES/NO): NO